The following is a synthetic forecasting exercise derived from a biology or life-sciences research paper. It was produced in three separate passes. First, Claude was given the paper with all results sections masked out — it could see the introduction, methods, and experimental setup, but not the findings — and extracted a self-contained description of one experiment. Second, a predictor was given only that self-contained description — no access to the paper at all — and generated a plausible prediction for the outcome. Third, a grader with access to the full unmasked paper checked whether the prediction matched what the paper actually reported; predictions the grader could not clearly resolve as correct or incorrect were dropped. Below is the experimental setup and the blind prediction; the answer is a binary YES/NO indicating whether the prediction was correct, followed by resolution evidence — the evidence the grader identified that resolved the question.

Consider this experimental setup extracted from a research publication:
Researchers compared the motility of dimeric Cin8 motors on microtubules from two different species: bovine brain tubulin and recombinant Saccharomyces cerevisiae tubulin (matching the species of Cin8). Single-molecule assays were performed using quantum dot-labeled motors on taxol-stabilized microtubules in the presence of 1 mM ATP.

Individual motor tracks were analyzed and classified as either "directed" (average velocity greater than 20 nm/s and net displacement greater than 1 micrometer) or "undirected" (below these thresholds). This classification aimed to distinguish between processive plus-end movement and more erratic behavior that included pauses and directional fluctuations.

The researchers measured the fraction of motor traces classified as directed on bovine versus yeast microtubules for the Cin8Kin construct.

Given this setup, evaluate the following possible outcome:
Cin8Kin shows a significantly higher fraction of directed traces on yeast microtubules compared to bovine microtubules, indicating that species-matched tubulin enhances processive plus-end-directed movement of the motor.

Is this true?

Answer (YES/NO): YES